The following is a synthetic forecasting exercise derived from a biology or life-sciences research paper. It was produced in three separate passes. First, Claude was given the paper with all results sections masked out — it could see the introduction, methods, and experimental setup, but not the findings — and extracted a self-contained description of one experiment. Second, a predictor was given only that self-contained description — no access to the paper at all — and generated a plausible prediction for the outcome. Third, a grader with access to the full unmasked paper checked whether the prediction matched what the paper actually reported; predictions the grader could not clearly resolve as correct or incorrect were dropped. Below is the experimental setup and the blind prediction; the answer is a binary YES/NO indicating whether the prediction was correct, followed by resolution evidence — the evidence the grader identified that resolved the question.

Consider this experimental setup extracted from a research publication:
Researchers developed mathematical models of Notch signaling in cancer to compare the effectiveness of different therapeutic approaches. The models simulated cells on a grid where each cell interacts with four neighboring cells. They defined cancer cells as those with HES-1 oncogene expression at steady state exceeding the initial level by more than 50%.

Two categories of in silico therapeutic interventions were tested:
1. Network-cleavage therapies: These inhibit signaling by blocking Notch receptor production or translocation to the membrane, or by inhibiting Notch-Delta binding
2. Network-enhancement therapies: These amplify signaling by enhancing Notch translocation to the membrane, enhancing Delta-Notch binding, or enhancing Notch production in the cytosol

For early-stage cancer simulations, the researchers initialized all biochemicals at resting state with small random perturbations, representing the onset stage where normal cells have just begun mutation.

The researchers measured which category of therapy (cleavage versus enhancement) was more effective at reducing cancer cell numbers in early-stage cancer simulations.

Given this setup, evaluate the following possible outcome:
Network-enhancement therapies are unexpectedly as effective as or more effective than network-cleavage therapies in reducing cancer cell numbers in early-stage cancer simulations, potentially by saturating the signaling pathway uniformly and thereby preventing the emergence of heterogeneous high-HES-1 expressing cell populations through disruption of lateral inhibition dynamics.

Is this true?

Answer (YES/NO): YES